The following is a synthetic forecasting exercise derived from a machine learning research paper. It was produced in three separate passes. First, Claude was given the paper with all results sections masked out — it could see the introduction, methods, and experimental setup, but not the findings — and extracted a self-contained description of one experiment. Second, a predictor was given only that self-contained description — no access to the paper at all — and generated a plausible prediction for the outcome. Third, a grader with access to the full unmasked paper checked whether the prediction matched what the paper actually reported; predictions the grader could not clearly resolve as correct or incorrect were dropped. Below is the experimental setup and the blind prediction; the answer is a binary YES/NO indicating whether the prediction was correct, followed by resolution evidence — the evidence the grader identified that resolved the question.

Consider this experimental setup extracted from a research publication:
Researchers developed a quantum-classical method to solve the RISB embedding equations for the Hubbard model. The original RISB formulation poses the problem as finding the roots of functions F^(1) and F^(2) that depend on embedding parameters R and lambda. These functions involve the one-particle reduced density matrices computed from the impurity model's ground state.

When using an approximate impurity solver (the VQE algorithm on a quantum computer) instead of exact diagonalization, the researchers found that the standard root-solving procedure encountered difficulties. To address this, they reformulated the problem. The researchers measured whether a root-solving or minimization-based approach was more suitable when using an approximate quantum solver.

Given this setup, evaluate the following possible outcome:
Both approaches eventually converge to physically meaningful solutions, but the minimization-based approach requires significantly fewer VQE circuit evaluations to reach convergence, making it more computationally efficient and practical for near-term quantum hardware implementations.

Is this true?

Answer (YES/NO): NO